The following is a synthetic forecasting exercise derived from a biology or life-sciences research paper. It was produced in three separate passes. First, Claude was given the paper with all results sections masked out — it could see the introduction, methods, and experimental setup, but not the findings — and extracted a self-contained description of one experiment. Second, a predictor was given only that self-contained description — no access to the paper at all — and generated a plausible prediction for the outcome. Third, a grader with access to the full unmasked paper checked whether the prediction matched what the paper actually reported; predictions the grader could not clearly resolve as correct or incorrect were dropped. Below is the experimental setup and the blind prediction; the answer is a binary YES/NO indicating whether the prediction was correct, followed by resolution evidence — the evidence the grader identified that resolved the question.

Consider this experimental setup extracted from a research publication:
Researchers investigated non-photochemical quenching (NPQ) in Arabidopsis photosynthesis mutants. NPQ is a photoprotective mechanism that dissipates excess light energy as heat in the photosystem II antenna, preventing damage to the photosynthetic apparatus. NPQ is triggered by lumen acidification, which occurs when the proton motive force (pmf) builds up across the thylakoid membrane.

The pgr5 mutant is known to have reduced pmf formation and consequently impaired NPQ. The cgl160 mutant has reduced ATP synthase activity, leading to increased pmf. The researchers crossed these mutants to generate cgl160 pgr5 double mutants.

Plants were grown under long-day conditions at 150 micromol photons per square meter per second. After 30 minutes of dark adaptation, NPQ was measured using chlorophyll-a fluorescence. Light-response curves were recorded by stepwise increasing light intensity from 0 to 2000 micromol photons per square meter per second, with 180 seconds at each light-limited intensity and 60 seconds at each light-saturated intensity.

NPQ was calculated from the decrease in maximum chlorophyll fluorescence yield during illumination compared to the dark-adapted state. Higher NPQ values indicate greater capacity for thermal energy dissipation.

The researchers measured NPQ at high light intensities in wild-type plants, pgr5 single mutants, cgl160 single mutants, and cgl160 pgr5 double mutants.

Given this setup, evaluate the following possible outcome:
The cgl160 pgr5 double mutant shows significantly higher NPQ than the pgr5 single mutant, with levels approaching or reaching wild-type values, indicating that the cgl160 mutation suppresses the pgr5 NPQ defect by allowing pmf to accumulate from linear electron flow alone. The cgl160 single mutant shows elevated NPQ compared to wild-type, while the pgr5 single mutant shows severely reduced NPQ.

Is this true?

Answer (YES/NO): YES